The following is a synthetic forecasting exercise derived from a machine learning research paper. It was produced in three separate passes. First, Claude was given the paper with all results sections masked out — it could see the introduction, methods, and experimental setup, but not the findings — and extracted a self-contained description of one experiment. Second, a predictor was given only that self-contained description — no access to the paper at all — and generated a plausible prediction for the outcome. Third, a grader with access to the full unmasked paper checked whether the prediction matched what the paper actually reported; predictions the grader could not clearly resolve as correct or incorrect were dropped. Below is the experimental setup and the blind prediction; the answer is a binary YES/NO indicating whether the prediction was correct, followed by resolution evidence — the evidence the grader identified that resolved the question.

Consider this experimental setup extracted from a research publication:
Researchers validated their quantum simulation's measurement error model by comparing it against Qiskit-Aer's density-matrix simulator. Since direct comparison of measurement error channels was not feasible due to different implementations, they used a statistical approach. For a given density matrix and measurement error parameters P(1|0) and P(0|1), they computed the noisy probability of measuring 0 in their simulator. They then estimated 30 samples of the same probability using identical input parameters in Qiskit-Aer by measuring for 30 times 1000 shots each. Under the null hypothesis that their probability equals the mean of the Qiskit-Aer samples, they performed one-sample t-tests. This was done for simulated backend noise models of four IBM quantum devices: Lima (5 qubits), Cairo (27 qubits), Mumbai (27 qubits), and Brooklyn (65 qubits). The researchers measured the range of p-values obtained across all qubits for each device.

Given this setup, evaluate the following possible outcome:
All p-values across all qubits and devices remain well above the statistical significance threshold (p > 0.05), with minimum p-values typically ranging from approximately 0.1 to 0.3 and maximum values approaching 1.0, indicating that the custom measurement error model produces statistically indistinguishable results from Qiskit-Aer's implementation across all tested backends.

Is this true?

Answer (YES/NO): NO